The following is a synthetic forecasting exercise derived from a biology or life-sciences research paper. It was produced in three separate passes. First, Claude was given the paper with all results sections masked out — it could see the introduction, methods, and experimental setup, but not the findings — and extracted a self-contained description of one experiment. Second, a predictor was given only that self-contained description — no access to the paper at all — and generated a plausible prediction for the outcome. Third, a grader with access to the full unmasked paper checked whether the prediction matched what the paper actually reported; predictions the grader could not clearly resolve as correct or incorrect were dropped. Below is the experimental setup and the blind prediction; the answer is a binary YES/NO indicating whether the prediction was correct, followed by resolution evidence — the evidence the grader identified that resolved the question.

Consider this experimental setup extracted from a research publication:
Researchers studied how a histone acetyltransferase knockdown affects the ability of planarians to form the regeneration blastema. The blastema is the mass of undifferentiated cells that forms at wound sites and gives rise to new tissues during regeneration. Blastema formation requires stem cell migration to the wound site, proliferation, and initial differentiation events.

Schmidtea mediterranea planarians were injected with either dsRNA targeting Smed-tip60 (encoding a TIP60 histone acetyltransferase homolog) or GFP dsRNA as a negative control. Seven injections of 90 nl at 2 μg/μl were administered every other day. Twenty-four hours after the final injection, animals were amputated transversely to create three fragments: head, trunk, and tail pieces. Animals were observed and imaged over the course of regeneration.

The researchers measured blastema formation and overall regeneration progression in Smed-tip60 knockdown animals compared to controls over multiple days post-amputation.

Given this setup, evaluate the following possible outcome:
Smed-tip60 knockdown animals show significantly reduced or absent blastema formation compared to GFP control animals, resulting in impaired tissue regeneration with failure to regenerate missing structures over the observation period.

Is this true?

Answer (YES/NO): YES